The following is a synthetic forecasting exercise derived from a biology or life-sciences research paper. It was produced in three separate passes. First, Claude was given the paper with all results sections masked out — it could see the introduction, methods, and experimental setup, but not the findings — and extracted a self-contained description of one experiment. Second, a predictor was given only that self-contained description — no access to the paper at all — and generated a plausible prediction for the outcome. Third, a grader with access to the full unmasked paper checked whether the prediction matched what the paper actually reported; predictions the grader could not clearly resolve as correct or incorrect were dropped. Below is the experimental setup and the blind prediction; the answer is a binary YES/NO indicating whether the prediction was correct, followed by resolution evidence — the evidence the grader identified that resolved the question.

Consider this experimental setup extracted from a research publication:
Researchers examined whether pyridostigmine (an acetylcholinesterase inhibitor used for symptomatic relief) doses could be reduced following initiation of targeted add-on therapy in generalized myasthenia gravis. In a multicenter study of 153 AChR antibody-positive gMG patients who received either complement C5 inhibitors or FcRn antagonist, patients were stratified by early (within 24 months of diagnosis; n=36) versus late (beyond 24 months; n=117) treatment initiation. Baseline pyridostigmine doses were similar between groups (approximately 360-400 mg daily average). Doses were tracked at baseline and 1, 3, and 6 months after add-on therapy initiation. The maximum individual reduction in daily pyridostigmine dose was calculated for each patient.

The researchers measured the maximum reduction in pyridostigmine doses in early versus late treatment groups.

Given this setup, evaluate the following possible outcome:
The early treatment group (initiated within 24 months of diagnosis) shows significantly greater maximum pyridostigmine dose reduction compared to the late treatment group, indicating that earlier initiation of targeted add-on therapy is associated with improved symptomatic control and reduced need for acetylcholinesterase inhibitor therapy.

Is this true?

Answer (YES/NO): NO